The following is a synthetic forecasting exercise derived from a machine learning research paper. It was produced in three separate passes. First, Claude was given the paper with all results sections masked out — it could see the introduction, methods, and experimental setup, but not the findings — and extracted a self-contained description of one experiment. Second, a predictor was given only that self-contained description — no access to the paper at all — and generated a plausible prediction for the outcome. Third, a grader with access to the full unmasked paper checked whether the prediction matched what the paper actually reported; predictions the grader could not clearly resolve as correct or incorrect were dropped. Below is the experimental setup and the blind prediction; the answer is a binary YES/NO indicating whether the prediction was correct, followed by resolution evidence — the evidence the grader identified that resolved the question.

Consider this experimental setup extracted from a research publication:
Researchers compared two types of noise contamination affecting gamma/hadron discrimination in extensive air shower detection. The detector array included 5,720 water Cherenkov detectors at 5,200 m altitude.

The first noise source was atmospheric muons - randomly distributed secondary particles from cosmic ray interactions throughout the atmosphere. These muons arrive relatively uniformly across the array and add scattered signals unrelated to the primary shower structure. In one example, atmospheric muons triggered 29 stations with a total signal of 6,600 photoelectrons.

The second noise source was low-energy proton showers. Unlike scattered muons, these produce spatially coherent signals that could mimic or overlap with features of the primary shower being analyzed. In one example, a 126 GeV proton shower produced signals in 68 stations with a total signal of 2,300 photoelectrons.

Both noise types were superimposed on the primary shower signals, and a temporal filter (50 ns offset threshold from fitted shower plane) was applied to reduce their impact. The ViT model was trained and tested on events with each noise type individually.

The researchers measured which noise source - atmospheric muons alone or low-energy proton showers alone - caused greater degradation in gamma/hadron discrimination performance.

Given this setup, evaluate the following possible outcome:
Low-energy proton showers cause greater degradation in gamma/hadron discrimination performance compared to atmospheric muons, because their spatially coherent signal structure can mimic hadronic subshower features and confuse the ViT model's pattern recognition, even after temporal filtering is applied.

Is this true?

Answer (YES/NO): NO